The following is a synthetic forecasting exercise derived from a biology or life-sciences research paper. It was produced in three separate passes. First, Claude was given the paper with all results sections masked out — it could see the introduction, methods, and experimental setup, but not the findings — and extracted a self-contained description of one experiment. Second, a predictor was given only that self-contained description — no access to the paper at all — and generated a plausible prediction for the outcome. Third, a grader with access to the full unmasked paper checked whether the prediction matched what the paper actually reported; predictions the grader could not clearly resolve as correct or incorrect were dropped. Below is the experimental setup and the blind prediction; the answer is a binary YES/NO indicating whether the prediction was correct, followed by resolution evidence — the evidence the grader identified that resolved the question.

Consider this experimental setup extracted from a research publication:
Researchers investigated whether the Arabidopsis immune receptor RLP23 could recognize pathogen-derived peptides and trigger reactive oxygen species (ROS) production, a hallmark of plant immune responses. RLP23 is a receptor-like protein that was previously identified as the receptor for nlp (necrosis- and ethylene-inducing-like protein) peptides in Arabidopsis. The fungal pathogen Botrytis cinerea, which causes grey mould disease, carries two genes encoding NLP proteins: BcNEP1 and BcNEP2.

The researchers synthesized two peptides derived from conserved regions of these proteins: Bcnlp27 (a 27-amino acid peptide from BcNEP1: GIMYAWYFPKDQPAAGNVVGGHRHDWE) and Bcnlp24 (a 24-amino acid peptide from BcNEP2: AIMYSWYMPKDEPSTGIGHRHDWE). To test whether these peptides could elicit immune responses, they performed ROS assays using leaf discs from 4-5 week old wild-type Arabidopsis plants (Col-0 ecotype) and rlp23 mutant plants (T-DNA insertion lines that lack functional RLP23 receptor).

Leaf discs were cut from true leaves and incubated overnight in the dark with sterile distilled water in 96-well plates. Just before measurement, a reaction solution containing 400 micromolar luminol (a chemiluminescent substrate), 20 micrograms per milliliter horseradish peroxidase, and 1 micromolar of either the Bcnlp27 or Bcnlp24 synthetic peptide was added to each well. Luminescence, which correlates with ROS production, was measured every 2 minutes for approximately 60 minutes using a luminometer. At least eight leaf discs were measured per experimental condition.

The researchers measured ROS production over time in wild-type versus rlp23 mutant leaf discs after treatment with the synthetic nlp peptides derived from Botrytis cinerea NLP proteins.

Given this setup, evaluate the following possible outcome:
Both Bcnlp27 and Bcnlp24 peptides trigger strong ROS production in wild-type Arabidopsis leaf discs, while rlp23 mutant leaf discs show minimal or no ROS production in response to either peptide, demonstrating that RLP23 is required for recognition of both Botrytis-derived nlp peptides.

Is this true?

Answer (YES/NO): YES